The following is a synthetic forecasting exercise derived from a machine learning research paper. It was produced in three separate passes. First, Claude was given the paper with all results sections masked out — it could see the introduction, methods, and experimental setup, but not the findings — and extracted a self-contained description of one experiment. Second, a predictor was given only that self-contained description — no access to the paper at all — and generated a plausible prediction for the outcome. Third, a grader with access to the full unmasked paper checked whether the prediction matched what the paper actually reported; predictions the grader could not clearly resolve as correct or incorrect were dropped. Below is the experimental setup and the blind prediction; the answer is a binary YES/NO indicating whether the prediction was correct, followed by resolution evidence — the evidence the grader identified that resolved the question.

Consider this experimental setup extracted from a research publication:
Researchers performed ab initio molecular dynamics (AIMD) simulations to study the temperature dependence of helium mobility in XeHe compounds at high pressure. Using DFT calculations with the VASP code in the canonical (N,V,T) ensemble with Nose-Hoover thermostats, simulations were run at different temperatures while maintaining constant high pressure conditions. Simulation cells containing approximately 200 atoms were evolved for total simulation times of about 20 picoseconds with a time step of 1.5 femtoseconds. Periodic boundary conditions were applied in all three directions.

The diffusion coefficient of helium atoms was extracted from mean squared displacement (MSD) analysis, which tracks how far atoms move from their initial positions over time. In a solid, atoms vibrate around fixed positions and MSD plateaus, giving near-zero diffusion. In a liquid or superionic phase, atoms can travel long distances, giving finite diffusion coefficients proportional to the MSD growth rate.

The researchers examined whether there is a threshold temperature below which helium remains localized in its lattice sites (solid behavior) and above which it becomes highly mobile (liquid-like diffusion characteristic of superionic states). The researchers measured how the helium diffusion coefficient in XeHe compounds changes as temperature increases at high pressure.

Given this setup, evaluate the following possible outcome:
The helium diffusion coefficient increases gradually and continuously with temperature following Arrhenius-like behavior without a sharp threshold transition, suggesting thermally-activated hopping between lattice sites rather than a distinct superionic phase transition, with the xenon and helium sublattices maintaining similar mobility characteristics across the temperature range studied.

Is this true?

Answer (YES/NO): NO